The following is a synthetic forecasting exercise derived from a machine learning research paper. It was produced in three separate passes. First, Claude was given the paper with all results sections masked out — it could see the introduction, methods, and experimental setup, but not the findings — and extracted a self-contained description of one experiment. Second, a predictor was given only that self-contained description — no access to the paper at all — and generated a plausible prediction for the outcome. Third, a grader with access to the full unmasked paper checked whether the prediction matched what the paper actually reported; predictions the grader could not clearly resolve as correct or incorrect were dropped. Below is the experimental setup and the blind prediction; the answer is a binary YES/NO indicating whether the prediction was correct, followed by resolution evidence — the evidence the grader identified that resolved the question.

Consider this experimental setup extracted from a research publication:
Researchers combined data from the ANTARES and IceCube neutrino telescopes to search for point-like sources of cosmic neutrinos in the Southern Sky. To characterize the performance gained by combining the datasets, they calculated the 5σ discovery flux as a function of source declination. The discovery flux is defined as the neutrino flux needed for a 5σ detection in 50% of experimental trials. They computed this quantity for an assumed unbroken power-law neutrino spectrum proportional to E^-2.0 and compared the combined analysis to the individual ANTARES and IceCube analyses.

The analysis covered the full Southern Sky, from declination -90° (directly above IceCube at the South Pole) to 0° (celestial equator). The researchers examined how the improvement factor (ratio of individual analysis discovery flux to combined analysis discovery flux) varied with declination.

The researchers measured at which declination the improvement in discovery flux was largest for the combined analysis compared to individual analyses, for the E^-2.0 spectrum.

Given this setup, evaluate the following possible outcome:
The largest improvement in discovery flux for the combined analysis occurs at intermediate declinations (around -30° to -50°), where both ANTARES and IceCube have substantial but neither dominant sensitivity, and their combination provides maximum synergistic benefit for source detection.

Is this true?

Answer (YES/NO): YES